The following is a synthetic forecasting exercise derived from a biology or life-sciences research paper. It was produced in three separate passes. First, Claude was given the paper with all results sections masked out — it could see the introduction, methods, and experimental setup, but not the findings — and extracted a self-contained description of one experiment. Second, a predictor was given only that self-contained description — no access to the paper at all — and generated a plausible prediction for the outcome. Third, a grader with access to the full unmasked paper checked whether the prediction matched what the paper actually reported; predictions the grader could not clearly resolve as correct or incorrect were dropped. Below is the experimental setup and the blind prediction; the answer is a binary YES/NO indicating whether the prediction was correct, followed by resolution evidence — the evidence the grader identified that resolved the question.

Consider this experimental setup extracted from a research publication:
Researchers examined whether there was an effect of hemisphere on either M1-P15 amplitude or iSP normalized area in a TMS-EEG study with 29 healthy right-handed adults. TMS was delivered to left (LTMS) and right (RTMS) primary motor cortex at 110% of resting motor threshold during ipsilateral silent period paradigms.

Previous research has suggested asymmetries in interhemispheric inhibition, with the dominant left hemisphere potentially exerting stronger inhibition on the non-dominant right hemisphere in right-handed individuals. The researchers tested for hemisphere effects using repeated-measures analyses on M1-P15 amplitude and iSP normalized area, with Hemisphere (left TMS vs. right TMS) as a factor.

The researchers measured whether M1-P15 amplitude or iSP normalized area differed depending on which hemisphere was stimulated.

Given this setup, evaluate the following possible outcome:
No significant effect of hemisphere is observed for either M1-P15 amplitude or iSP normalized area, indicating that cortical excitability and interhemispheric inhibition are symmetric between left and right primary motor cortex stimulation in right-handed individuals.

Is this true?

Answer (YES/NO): NO